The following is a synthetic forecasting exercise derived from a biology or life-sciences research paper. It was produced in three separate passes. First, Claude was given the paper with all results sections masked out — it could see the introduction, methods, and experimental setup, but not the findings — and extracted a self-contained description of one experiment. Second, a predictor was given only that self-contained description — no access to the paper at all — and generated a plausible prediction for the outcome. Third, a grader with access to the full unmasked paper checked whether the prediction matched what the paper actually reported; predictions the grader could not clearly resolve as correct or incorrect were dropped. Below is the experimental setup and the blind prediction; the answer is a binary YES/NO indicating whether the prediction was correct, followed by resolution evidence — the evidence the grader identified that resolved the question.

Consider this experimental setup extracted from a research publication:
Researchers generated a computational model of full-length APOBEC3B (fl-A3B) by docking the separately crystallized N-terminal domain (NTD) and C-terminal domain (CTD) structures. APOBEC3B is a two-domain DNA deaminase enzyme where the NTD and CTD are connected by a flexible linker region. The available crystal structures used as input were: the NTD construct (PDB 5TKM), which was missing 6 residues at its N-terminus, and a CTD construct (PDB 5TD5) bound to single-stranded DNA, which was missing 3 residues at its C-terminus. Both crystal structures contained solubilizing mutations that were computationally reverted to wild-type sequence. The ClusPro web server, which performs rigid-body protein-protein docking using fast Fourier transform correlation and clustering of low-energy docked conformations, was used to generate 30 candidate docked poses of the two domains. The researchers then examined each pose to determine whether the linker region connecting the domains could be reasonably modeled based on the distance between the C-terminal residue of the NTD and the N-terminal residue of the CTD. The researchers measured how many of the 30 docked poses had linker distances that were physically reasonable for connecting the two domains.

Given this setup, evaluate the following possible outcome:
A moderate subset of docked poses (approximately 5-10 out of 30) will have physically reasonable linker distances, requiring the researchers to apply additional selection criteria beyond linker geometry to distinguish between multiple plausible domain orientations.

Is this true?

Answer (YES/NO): NO